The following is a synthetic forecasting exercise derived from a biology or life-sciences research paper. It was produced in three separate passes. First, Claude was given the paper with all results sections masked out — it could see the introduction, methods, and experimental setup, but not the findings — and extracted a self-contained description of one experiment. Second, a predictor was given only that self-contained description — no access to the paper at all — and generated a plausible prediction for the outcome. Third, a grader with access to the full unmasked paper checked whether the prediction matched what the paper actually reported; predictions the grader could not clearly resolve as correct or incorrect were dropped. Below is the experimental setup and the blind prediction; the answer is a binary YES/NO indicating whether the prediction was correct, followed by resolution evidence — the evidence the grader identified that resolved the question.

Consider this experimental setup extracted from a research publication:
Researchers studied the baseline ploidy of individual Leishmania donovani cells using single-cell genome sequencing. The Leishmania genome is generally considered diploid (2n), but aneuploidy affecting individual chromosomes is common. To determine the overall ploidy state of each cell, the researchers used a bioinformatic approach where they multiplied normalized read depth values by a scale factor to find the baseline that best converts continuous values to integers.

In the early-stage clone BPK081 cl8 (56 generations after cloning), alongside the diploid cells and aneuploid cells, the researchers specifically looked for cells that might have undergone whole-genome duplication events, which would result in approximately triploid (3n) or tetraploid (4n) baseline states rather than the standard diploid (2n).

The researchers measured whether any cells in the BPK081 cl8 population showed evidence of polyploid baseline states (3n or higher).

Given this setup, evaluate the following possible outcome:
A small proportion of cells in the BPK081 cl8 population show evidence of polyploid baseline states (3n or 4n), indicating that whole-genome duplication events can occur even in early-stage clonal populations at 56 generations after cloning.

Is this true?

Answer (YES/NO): YES